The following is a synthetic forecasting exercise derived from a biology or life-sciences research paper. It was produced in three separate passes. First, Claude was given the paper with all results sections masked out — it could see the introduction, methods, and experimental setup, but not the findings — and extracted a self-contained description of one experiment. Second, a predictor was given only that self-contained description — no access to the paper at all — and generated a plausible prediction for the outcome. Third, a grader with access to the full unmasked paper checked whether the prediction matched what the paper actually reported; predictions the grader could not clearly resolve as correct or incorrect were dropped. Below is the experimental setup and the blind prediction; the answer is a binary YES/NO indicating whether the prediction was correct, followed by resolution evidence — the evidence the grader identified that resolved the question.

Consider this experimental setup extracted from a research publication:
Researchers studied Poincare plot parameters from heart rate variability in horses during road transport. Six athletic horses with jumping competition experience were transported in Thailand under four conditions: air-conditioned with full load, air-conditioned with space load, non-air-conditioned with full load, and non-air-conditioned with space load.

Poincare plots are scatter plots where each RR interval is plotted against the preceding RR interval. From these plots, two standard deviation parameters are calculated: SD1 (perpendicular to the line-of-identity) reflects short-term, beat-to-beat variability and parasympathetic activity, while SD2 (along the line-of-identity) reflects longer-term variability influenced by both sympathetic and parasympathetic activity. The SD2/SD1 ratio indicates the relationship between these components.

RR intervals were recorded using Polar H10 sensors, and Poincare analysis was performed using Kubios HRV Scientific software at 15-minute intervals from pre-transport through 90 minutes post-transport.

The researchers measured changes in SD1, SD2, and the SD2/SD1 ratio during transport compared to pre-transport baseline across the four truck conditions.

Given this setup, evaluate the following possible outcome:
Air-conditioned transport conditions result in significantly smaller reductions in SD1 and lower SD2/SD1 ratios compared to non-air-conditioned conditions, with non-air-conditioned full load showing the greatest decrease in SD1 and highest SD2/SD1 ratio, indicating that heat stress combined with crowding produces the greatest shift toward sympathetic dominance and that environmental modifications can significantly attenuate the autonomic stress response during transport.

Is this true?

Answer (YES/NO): NO